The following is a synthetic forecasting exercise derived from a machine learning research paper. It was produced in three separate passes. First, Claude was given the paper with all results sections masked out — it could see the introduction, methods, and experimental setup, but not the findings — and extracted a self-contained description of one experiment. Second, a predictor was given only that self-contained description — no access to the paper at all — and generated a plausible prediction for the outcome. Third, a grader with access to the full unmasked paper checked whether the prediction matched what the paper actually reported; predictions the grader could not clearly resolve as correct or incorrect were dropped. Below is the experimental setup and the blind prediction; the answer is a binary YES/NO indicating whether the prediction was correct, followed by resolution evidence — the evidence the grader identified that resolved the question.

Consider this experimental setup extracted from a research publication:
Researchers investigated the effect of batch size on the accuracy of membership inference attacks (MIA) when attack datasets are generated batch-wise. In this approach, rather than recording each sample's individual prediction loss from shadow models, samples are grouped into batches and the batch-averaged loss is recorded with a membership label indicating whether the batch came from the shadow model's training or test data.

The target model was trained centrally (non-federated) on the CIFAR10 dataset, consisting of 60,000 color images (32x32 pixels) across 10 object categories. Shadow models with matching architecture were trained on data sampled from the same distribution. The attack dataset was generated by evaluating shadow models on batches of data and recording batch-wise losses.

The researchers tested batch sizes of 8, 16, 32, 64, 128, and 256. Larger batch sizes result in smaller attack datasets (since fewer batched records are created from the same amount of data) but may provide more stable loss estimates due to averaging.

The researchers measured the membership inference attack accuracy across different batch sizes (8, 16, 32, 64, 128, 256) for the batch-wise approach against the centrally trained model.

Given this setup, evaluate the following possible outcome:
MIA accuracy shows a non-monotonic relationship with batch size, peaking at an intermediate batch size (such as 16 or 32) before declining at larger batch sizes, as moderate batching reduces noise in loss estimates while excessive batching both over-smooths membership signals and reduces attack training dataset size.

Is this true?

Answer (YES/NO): NO